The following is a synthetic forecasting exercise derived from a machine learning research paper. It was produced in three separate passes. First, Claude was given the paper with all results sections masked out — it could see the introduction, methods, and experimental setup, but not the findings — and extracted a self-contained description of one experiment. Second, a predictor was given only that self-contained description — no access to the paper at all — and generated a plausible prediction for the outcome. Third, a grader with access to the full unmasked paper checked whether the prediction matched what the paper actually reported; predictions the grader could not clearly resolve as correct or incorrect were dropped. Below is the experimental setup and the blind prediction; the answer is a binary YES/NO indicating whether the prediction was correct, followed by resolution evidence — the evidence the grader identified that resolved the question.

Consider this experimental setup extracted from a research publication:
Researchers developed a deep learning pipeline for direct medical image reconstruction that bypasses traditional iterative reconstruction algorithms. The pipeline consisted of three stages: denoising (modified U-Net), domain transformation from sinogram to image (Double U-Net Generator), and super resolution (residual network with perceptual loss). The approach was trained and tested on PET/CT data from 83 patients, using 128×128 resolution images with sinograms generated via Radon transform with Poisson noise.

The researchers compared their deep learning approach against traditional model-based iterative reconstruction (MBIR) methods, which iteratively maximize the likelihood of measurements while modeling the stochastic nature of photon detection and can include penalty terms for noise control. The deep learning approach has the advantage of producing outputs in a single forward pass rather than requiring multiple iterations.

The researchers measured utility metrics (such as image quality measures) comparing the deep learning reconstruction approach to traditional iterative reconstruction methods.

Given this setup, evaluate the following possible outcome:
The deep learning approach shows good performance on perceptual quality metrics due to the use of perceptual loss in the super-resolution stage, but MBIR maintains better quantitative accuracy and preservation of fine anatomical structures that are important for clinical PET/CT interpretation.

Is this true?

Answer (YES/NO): NO